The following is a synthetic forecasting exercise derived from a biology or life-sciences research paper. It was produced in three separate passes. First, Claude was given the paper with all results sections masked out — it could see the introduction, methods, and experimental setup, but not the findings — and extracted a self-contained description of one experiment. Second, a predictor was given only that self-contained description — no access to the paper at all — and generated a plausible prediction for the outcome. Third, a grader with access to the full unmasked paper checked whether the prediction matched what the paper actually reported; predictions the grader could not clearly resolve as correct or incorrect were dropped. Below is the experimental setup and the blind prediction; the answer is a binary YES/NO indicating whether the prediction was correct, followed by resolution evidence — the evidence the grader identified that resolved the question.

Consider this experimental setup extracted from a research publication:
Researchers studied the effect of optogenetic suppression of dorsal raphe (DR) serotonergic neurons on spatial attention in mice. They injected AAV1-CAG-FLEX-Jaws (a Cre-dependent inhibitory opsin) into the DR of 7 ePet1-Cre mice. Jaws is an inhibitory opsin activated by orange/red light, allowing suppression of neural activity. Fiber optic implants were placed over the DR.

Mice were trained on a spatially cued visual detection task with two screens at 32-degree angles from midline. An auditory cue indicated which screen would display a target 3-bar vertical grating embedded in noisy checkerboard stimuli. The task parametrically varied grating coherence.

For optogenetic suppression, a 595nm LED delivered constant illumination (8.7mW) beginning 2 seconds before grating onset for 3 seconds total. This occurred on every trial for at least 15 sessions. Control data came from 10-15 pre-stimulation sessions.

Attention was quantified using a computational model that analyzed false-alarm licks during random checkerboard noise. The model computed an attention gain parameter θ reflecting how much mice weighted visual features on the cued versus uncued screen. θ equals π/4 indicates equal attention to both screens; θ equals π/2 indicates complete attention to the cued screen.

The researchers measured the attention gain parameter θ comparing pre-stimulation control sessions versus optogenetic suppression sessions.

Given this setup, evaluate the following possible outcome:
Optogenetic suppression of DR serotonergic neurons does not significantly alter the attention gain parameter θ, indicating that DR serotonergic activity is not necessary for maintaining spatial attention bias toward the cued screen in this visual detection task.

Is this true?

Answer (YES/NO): NO